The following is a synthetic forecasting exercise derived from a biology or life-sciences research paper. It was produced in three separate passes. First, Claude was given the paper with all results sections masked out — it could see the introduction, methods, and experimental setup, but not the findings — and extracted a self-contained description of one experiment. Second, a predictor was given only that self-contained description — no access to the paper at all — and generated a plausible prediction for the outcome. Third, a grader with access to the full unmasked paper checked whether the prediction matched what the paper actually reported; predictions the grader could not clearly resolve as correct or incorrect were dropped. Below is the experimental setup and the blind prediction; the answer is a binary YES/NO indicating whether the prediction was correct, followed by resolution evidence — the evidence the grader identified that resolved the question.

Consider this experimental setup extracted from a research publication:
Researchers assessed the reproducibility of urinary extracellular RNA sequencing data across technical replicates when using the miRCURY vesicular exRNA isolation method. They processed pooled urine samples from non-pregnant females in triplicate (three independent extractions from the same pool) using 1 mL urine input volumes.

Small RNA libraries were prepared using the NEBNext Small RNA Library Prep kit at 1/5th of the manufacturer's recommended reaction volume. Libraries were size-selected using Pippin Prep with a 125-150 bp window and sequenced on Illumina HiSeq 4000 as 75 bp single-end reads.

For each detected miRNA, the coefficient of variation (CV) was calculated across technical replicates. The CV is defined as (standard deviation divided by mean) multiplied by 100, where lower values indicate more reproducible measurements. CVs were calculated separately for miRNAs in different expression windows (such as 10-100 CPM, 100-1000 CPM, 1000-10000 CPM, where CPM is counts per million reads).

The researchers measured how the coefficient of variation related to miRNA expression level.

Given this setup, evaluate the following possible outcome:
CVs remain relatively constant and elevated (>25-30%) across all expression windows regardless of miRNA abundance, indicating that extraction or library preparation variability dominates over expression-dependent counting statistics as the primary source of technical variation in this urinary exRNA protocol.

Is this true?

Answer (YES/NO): NO